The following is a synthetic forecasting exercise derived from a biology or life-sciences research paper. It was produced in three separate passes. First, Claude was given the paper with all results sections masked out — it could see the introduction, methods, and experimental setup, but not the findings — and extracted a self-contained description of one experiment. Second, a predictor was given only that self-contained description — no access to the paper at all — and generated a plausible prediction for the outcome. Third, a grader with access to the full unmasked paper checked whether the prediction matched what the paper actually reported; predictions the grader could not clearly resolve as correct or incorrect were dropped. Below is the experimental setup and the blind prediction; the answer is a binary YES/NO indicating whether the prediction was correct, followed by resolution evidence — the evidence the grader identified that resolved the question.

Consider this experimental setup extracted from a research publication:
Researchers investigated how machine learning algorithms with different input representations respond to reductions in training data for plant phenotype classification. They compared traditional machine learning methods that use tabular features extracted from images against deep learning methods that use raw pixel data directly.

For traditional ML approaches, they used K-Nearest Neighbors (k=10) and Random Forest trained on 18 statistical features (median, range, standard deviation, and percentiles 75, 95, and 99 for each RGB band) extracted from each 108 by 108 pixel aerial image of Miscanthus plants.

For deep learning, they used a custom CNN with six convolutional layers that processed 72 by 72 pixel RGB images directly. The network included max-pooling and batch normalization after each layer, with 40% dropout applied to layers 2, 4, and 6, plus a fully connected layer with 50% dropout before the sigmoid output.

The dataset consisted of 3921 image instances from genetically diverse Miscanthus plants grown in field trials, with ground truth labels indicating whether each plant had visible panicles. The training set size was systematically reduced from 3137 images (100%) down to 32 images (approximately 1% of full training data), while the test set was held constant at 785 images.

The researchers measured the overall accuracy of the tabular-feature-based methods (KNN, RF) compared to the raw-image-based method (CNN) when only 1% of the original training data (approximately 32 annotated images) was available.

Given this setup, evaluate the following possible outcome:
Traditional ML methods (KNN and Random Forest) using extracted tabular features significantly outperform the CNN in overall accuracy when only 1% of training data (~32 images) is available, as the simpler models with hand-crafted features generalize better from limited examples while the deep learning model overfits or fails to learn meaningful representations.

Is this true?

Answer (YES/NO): NO